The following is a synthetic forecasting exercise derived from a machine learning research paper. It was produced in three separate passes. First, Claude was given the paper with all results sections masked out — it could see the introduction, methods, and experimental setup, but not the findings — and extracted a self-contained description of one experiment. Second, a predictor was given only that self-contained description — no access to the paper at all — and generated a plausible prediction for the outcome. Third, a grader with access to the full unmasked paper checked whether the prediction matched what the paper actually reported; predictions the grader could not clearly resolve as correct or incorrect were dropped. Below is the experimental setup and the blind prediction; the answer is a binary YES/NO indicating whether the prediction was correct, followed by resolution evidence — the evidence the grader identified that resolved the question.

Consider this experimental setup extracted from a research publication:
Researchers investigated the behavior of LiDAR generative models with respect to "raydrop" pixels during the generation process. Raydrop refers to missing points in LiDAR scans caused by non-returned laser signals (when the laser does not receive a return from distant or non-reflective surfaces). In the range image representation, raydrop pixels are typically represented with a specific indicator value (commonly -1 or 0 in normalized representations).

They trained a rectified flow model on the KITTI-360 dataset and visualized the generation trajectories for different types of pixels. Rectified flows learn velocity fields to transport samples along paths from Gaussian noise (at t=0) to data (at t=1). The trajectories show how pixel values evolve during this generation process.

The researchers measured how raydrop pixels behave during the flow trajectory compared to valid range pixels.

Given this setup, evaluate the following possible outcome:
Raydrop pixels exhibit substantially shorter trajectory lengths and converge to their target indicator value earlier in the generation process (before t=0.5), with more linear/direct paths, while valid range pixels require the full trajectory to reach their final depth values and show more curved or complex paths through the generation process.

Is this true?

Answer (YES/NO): NO